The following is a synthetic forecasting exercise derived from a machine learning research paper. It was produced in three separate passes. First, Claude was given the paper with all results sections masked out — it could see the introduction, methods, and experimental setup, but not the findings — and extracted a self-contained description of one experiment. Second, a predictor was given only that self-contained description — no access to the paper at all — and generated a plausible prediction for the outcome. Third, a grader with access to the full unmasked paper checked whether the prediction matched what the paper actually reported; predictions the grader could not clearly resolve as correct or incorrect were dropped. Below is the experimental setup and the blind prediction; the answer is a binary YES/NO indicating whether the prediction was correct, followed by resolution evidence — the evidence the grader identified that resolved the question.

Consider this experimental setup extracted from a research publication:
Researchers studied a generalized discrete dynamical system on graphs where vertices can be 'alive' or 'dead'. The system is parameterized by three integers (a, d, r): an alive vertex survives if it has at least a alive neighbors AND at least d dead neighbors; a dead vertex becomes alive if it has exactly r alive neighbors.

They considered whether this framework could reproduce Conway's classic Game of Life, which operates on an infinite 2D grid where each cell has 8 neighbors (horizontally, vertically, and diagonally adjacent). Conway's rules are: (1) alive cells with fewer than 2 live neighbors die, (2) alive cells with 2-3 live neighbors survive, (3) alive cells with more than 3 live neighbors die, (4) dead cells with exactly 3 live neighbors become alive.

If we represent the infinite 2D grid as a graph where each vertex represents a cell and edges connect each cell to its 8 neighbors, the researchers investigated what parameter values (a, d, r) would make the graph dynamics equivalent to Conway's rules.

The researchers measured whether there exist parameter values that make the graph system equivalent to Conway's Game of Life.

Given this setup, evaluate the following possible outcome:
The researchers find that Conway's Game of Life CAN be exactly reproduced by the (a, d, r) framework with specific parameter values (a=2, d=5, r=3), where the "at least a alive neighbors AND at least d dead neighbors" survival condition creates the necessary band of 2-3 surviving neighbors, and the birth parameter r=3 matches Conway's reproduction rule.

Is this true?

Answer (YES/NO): YES